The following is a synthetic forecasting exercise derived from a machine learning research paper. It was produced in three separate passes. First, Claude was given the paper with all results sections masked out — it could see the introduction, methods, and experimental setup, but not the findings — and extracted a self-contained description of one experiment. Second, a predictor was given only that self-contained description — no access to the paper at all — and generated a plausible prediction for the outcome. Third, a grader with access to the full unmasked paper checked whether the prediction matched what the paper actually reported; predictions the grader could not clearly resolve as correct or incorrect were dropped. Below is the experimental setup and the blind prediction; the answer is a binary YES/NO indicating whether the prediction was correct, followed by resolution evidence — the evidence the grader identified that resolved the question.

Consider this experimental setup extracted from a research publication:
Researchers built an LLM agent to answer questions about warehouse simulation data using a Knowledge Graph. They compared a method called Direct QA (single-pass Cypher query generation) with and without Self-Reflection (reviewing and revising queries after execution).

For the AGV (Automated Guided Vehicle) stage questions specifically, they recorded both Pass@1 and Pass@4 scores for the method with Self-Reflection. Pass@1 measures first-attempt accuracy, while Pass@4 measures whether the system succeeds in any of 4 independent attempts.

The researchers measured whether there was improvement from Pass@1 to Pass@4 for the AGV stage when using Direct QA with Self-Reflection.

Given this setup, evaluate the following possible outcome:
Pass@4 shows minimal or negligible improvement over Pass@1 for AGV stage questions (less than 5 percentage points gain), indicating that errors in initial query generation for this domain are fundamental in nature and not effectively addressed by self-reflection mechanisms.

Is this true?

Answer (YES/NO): YES